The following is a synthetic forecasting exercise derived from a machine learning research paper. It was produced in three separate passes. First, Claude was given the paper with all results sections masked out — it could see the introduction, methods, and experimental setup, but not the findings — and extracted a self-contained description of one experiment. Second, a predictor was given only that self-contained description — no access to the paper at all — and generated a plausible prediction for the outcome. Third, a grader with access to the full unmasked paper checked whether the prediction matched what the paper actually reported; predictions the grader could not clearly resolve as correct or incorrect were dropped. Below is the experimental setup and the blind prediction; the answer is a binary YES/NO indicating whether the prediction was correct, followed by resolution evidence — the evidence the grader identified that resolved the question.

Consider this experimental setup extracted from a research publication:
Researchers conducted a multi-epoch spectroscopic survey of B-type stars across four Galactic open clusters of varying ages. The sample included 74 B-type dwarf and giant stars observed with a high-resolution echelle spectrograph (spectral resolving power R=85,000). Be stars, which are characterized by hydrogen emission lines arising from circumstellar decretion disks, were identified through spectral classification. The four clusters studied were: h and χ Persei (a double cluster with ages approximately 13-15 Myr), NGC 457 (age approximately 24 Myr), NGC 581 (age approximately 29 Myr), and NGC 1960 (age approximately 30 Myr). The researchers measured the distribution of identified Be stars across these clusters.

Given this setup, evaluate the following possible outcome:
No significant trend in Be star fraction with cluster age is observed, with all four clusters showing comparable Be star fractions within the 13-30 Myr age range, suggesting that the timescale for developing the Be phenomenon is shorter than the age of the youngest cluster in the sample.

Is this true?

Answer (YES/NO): NO